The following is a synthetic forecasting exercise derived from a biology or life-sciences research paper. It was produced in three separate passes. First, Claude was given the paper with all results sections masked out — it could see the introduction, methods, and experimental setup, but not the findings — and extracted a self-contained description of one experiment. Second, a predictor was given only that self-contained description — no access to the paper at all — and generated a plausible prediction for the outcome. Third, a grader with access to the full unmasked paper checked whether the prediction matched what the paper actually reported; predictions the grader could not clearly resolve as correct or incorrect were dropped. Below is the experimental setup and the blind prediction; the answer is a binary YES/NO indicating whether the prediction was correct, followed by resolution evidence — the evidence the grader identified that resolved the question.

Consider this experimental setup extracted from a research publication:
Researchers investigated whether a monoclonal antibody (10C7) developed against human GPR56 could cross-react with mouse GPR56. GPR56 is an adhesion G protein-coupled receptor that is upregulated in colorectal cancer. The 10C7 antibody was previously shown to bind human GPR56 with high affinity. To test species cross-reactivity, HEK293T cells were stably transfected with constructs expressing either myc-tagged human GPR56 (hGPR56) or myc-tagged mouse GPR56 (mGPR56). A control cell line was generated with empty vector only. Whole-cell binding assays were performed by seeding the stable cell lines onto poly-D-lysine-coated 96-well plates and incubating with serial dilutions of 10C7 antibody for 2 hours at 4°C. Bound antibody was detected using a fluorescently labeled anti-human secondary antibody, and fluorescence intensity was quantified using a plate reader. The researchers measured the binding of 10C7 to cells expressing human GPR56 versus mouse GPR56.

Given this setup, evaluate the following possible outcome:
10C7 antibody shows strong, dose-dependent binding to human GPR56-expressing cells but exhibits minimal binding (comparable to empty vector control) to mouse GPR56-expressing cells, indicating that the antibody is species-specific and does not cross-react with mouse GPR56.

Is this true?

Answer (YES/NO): YES